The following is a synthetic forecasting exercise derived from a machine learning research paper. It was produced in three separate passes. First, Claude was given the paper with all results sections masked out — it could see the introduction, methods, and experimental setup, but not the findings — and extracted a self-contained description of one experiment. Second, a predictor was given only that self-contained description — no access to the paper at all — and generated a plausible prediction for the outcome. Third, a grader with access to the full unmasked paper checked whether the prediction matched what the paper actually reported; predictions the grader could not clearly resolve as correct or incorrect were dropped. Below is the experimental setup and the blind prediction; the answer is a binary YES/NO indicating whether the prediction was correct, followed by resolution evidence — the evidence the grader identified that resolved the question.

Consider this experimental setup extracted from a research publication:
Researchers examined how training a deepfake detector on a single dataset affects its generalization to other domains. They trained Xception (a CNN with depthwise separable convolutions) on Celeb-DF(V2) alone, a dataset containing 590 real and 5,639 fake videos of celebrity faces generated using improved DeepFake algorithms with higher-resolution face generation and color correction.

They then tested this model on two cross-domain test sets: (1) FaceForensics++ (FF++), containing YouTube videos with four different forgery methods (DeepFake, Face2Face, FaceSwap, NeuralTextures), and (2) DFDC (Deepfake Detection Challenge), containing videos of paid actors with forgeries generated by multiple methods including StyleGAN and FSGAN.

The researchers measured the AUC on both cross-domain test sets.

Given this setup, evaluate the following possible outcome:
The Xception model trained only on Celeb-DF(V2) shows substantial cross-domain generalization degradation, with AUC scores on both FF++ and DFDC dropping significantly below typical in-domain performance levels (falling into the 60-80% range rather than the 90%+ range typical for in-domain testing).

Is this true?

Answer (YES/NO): NO